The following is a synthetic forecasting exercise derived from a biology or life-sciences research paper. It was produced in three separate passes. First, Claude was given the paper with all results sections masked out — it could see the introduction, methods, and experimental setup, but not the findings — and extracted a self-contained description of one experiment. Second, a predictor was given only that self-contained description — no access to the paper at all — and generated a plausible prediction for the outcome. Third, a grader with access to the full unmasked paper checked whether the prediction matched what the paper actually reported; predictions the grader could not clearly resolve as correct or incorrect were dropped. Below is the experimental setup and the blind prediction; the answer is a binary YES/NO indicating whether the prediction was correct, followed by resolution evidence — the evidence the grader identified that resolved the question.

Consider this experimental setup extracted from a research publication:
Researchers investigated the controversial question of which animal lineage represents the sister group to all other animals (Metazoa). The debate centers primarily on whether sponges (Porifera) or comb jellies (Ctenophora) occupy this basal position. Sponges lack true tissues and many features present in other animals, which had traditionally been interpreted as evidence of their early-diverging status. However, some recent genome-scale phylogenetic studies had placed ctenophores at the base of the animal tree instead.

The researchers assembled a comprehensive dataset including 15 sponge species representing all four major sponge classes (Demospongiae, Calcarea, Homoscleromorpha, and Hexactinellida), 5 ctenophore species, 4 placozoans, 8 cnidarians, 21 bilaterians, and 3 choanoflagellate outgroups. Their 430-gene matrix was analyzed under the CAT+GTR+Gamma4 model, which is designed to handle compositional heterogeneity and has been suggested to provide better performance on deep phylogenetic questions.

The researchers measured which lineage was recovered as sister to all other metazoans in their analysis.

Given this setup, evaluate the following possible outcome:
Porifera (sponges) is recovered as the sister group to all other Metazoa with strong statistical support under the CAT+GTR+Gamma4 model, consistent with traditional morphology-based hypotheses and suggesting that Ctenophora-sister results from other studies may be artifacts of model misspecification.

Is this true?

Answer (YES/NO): NO